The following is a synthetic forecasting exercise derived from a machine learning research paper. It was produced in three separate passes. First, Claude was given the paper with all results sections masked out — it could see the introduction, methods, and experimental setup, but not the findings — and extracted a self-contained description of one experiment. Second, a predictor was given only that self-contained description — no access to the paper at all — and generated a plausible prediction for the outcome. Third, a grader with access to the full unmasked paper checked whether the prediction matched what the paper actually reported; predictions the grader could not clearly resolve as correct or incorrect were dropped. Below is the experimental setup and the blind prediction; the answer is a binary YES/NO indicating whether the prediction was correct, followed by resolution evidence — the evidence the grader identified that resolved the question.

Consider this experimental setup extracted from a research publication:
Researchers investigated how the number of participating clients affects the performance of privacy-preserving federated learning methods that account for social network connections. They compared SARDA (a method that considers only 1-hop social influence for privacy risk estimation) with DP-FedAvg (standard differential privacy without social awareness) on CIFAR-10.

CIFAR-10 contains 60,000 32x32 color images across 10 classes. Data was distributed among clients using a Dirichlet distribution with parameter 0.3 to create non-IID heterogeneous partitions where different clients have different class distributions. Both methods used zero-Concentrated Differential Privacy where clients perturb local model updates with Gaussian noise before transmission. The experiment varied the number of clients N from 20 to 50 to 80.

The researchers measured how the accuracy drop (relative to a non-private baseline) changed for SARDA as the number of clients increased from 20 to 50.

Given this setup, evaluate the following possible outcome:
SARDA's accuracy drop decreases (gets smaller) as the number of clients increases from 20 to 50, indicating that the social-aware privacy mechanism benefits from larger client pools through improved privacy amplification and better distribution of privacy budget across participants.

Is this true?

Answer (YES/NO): NO